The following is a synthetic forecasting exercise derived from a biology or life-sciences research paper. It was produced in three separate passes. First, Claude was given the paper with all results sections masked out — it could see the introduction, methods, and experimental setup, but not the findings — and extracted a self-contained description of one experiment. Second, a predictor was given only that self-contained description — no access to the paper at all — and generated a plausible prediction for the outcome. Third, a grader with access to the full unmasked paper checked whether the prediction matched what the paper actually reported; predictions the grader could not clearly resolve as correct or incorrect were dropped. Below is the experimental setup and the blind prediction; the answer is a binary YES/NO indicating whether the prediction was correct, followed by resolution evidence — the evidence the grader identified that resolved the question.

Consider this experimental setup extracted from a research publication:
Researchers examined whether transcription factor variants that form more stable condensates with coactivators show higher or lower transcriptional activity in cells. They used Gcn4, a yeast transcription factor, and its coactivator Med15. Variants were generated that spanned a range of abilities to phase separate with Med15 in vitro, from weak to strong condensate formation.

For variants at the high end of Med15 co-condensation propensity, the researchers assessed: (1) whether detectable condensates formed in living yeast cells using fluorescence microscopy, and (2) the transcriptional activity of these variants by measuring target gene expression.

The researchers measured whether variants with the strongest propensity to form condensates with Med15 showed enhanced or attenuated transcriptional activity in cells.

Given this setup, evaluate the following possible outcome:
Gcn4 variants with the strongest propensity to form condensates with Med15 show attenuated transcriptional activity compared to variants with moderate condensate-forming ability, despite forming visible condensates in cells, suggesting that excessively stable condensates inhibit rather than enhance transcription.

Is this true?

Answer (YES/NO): NO